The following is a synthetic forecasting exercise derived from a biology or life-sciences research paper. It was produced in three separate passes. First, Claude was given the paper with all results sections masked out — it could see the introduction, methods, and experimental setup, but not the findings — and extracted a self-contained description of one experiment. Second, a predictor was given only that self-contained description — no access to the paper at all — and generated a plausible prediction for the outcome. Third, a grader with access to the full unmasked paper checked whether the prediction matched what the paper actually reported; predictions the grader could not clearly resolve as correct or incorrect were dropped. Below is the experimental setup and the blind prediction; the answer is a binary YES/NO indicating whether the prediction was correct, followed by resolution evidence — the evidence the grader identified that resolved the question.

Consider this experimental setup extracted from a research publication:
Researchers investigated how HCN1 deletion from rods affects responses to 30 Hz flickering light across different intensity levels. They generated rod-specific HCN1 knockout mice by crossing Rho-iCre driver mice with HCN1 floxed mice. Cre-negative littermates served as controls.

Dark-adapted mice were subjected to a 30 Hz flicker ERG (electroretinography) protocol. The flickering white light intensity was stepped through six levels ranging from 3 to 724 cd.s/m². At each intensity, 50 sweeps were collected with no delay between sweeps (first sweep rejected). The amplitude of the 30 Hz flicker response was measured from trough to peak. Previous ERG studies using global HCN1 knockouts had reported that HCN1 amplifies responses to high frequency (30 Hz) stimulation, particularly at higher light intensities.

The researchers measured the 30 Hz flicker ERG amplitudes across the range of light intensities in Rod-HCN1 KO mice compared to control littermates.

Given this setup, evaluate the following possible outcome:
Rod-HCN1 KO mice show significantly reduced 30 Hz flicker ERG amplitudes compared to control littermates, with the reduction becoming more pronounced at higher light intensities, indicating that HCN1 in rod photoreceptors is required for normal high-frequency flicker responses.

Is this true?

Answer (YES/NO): NO